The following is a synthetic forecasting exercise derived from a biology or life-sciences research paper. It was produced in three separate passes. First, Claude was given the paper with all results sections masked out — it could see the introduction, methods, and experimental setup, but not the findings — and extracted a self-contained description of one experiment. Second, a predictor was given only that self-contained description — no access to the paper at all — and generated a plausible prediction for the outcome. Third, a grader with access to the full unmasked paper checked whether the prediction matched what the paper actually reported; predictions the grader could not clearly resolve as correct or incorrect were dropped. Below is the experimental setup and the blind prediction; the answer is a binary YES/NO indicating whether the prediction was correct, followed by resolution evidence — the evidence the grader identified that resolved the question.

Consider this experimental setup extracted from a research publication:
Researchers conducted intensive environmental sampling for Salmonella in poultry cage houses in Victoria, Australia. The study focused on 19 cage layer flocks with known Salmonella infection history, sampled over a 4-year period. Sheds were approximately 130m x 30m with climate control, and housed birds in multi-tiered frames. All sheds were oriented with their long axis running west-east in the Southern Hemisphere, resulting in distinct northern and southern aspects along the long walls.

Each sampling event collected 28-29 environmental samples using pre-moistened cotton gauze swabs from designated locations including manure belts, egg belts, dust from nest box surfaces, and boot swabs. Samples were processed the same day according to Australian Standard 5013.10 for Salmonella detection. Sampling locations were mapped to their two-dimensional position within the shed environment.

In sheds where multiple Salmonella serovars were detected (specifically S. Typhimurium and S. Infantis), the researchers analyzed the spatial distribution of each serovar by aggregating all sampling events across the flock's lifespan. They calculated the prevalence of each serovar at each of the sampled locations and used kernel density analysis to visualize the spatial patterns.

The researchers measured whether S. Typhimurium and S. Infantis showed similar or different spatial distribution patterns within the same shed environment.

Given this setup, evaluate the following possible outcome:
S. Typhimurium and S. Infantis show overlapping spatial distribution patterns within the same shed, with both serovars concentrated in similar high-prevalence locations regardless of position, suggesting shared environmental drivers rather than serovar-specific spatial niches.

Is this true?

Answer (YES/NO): NO